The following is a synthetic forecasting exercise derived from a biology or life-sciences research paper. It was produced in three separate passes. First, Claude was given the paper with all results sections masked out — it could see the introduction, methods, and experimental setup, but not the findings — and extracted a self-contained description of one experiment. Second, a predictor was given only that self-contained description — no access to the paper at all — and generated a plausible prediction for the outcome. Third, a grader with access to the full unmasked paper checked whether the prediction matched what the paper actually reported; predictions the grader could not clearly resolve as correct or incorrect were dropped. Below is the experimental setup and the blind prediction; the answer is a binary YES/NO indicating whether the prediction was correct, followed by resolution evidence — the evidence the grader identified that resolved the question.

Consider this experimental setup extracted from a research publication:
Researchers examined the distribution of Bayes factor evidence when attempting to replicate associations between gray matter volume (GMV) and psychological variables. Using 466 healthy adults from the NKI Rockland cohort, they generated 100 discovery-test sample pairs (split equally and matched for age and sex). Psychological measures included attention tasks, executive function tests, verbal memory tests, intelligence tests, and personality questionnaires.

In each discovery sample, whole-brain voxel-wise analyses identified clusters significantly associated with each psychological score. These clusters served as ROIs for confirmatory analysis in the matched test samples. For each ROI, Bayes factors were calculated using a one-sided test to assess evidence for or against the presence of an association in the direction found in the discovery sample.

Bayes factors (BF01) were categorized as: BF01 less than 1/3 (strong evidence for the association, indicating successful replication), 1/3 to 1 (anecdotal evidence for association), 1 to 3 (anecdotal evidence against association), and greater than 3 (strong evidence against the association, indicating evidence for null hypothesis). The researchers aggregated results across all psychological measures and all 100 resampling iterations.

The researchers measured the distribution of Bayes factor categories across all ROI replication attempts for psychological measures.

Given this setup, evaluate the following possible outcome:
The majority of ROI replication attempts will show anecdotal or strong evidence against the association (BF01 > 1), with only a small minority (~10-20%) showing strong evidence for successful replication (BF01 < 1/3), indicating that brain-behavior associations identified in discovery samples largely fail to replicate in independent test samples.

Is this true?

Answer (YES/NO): NO